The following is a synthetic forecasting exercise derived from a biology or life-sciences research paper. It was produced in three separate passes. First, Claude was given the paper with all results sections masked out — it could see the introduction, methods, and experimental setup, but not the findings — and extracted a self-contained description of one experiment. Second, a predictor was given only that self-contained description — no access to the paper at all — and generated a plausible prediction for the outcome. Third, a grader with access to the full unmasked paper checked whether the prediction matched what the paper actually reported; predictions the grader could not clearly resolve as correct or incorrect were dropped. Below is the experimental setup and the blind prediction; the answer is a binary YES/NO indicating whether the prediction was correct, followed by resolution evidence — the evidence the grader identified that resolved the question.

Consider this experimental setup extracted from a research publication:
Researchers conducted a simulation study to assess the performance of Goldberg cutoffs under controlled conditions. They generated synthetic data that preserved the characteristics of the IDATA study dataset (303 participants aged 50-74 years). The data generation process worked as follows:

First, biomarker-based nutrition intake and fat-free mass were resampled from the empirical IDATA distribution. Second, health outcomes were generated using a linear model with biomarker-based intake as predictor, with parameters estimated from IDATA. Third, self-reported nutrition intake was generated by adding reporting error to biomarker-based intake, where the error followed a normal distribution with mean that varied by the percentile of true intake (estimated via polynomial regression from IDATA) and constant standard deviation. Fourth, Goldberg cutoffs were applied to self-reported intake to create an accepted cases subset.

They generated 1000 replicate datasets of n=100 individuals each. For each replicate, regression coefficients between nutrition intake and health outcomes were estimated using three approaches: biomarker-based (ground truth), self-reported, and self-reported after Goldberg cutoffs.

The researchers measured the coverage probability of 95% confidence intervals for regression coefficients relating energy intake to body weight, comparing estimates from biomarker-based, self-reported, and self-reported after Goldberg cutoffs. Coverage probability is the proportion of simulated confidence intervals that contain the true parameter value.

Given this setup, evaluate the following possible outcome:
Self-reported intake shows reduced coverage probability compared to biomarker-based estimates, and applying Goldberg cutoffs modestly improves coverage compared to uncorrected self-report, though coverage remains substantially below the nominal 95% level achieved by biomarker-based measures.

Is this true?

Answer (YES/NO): YES